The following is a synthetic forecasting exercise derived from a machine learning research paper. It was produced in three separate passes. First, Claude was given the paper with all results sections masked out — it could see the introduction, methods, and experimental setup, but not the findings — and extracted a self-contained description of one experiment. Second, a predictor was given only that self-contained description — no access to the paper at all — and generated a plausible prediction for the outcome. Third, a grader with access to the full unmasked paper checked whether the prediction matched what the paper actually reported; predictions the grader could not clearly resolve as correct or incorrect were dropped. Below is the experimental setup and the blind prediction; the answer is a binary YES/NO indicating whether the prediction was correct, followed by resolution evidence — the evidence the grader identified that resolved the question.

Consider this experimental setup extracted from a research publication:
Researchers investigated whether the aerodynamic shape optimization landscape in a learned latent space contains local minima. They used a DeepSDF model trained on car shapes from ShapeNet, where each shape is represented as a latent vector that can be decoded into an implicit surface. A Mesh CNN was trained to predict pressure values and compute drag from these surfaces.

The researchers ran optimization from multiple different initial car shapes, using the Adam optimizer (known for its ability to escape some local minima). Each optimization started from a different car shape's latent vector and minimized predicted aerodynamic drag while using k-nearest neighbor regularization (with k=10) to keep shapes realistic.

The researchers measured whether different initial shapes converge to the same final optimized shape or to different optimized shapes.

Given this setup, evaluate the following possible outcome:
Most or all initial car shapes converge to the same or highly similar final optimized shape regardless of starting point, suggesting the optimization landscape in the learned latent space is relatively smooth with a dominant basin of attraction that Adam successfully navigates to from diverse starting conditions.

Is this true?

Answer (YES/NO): NO